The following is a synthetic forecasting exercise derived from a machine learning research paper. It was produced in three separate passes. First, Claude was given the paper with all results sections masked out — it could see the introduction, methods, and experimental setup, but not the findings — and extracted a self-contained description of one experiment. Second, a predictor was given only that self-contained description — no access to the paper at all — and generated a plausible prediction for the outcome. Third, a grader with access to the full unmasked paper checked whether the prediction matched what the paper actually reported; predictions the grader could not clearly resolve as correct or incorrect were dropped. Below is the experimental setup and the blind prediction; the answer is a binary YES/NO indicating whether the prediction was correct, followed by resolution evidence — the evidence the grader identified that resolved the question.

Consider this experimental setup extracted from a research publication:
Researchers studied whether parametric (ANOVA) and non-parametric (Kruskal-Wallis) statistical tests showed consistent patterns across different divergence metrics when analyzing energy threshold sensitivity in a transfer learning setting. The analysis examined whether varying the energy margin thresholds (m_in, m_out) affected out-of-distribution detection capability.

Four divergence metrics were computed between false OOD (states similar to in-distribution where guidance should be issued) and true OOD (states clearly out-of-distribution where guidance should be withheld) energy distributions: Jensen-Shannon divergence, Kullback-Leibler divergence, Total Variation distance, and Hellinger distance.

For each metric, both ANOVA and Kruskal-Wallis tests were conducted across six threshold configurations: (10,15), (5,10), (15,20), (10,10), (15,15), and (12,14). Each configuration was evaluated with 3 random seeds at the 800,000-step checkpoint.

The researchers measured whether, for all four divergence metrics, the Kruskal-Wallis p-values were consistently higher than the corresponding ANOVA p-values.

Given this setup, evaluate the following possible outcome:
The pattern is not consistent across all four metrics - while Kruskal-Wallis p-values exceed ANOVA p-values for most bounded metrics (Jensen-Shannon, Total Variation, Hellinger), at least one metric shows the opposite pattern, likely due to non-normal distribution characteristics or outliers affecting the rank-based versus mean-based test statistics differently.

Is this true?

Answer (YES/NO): YES